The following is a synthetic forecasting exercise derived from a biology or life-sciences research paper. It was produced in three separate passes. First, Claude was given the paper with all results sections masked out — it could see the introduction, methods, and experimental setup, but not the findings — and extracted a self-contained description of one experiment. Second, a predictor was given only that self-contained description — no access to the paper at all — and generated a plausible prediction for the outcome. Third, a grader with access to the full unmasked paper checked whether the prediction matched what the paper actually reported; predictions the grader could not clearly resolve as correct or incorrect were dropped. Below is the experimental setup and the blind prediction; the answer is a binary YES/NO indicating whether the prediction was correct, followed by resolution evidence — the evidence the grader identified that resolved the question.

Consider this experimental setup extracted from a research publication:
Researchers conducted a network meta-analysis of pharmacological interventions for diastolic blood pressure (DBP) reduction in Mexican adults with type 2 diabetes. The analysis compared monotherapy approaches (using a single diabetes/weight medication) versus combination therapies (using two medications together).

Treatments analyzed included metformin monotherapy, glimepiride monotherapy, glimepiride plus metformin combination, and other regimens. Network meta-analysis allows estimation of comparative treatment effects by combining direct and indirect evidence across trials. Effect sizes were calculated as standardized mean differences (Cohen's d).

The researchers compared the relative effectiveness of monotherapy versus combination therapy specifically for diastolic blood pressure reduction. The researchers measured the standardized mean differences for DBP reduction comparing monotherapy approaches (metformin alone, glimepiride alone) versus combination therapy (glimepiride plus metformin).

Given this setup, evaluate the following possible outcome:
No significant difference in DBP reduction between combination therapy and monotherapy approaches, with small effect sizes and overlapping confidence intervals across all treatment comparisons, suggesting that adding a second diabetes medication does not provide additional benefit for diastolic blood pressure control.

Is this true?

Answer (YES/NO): NO